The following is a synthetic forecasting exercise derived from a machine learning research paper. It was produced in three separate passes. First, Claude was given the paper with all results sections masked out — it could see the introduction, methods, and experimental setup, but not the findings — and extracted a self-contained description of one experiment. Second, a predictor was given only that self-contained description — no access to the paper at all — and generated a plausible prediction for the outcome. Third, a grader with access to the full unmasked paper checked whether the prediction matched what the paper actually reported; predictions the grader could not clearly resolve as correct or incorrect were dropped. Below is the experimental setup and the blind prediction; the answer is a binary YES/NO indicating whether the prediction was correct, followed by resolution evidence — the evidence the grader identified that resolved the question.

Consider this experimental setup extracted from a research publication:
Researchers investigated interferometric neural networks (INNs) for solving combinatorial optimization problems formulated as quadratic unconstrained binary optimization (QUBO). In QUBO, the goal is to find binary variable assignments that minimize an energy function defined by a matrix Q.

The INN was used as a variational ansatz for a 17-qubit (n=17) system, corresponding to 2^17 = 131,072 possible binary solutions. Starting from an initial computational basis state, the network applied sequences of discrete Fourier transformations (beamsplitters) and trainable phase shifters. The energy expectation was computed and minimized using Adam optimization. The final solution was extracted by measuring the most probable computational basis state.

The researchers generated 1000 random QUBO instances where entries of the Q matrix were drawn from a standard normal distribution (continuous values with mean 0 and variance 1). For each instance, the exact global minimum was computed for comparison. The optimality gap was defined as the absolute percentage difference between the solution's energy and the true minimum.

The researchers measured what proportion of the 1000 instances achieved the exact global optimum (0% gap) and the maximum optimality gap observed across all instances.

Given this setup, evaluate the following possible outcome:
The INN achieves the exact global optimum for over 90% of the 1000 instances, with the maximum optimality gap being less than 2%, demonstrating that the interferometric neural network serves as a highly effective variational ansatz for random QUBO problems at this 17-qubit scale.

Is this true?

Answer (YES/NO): NO